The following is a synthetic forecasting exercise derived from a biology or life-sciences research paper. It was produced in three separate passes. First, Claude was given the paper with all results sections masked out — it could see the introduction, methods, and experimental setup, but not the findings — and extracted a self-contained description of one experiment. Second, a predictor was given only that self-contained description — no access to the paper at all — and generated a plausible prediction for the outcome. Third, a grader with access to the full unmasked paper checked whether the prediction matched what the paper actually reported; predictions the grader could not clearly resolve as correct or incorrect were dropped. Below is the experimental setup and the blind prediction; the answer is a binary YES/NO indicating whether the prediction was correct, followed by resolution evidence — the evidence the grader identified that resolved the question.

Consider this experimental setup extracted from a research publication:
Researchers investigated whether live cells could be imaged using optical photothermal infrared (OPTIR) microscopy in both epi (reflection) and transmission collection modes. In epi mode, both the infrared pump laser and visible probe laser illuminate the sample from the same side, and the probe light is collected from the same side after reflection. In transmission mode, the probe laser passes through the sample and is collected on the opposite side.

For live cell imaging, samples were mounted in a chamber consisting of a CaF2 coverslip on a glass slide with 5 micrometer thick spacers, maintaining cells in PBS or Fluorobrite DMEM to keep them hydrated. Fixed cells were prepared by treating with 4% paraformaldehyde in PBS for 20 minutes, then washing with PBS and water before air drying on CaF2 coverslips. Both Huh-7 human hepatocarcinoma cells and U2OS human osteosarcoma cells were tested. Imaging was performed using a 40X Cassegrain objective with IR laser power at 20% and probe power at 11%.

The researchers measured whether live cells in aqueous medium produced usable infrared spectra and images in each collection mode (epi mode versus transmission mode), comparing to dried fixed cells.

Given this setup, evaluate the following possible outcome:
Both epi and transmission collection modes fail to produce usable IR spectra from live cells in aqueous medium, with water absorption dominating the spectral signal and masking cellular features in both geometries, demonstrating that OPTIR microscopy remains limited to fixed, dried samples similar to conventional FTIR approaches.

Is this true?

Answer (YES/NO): NO